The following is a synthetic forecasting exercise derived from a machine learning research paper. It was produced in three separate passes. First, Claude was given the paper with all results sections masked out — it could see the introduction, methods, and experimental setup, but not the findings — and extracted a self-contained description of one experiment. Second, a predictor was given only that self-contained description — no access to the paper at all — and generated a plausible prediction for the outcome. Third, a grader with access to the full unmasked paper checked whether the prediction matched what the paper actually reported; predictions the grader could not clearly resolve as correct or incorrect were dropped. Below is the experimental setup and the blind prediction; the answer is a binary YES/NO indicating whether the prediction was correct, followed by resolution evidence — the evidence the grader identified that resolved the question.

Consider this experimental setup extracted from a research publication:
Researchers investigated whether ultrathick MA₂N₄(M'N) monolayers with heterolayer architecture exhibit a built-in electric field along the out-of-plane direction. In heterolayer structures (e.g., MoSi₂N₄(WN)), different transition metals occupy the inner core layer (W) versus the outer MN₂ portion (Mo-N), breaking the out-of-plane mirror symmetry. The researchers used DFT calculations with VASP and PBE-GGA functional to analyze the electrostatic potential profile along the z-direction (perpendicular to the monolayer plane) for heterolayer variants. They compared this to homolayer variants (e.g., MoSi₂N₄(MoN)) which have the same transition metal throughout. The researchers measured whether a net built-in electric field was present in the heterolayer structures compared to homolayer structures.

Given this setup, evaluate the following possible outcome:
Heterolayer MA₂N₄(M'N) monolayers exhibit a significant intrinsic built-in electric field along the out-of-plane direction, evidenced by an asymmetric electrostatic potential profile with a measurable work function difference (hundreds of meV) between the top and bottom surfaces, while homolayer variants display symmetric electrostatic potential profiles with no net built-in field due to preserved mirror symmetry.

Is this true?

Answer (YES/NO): YES